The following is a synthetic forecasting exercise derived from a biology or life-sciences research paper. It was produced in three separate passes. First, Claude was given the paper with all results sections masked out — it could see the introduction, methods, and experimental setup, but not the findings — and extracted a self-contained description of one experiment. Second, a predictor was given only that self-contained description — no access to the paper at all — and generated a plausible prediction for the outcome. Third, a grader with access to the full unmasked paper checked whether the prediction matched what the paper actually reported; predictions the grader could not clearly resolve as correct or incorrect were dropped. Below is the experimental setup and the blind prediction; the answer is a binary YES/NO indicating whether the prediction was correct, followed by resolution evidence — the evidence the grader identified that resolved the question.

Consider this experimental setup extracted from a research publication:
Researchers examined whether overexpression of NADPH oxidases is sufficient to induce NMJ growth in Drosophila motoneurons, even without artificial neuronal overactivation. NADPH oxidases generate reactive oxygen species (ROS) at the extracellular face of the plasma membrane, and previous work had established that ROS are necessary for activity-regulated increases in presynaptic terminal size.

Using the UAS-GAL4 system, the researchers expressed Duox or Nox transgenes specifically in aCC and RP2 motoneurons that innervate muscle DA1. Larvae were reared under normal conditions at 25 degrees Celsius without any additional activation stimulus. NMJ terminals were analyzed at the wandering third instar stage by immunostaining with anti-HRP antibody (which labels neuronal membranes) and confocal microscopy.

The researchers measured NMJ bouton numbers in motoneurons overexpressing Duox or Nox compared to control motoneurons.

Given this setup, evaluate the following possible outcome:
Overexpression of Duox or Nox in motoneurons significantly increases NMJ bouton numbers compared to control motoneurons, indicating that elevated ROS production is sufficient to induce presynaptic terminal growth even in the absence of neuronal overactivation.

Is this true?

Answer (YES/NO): YES